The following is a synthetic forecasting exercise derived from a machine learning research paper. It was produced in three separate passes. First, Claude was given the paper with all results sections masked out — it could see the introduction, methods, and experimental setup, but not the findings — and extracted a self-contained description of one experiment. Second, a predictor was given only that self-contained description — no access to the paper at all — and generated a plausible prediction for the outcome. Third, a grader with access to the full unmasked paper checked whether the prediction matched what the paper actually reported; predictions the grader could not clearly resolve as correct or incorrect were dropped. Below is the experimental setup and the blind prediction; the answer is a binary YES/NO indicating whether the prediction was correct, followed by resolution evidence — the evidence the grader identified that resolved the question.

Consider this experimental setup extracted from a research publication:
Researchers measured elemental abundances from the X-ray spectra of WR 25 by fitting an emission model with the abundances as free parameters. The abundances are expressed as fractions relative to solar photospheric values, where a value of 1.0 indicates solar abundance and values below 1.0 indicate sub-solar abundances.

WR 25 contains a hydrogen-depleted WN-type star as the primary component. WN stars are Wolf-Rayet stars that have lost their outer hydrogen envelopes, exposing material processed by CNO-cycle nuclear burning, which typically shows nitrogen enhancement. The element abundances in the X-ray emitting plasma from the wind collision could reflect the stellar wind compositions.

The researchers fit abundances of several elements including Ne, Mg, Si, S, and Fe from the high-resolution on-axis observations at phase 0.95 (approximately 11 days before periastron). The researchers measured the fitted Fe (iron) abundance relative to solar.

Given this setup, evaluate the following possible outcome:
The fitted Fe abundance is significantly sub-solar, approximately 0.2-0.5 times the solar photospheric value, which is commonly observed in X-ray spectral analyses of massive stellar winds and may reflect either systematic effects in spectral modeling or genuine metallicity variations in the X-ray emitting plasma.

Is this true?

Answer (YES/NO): YES